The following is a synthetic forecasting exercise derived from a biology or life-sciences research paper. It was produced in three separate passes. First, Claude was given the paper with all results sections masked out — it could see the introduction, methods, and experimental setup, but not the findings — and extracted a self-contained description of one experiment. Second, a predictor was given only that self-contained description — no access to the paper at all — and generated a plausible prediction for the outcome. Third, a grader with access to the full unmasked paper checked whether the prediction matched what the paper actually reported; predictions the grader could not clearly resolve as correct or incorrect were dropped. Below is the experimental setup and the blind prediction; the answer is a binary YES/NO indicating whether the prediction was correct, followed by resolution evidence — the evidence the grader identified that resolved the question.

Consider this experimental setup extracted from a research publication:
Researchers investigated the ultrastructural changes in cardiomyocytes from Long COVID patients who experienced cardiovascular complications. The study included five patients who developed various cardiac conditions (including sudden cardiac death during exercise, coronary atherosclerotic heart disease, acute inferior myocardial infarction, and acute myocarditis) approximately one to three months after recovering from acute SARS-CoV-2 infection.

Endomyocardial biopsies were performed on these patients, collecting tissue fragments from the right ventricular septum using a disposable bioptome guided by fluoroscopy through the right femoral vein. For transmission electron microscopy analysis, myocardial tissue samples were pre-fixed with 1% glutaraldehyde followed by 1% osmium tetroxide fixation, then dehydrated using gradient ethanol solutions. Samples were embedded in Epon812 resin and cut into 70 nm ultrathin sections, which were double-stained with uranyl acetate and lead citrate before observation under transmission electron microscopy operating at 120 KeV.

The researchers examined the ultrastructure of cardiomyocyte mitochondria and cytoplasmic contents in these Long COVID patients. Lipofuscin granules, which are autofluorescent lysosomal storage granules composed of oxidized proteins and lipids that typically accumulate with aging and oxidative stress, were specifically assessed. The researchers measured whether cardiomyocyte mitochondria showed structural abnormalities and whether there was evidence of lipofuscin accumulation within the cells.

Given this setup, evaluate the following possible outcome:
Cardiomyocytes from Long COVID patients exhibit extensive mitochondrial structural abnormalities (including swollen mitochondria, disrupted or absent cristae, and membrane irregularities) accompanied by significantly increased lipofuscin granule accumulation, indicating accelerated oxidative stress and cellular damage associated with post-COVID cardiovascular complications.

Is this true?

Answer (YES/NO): YES